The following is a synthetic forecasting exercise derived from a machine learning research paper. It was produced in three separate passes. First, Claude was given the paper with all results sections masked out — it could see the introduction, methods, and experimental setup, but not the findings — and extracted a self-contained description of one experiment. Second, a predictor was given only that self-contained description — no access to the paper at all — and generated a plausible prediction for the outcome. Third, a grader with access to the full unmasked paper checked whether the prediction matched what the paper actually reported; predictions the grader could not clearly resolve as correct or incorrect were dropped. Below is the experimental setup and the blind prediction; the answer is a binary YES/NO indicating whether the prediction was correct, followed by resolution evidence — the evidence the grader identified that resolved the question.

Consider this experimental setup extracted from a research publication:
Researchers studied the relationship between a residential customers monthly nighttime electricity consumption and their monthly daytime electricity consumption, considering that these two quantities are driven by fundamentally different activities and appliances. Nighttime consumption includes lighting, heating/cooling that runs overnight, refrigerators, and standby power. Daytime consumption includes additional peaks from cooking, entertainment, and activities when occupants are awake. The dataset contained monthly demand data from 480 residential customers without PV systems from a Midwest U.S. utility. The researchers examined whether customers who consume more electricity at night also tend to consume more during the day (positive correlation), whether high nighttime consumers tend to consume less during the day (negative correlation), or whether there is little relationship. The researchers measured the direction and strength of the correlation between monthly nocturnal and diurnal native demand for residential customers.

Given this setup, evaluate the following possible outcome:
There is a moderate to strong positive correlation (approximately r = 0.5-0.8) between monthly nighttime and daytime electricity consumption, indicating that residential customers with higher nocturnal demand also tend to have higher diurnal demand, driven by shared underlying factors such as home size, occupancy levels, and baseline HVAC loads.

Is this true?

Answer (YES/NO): NO